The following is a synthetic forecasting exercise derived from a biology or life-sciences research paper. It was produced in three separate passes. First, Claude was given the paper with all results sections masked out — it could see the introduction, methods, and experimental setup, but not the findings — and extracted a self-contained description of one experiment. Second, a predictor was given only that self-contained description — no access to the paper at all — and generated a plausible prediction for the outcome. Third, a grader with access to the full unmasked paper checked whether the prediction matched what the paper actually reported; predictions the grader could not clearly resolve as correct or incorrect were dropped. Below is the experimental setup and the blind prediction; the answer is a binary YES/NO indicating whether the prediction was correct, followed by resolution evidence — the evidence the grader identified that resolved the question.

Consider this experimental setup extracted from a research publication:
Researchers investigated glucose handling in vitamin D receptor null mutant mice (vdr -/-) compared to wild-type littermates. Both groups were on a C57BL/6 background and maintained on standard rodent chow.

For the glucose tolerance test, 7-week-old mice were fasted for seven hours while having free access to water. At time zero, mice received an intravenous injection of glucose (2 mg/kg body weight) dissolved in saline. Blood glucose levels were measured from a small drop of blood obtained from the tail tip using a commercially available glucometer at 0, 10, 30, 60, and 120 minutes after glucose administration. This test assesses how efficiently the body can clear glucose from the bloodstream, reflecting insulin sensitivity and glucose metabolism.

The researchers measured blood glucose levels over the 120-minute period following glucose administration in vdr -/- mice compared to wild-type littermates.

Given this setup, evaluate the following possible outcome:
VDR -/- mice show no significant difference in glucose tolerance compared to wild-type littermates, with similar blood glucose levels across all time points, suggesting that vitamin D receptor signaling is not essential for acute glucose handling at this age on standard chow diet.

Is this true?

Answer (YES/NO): NO